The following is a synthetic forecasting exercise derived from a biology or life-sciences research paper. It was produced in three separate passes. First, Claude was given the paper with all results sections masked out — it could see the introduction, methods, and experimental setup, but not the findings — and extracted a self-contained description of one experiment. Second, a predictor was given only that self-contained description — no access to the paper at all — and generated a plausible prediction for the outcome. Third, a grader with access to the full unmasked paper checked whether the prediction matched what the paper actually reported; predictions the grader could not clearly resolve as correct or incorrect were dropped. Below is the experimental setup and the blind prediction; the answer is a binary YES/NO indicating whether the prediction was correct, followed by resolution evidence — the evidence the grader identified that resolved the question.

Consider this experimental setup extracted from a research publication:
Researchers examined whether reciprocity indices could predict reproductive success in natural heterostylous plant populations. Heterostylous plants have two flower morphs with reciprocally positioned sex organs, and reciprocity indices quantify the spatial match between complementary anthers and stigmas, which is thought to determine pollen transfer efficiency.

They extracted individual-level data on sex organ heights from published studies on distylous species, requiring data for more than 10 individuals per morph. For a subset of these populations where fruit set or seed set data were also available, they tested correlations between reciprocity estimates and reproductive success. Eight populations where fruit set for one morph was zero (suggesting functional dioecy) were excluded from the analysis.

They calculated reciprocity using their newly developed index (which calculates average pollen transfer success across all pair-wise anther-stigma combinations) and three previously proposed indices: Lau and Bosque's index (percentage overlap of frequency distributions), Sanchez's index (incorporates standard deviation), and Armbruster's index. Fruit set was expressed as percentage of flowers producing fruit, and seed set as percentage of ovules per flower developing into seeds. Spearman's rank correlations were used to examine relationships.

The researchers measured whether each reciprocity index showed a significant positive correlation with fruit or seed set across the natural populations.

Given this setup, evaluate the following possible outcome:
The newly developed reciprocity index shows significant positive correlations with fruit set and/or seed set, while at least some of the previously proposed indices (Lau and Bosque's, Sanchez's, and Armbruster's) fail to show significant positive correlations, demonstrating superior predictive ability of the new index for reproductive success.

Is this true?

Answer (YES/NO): NO